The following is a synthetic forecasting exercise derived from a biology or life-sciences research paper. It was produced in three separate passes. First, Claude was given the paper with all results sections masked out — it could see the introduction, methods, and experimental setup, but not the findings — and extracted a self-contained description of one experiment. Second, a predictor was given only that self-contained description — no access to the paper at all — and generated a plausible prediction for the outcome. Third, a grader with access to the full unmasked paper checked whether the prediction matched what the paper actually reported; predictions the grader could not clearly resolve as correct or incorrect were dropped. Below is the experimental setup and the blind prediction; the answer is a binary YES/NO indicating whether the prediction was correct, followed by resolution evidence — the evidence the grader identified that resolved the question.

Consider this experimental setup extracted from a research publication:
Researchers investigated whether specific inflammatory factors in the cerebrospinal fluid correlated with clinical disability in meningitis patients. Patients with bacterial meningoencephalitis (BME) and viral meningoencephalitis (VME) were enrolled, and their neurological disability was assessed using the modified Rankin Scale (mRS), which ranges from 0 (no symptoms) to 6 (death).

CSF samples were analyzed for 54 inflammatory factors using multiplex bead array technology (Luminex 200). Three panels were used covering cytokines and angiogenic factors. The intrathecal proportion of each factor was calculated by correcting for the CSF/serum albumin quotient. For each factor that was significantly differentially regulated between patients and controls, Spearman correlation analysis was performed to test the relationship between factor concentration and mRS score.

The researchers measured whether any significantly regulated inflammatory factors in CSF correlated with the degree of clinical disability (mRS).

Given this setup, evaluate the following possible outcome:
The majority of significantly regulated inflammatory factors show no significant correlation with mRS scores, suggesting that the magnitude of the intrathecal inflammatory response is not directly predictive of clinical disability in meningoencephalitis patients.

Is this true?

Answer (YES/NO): YES